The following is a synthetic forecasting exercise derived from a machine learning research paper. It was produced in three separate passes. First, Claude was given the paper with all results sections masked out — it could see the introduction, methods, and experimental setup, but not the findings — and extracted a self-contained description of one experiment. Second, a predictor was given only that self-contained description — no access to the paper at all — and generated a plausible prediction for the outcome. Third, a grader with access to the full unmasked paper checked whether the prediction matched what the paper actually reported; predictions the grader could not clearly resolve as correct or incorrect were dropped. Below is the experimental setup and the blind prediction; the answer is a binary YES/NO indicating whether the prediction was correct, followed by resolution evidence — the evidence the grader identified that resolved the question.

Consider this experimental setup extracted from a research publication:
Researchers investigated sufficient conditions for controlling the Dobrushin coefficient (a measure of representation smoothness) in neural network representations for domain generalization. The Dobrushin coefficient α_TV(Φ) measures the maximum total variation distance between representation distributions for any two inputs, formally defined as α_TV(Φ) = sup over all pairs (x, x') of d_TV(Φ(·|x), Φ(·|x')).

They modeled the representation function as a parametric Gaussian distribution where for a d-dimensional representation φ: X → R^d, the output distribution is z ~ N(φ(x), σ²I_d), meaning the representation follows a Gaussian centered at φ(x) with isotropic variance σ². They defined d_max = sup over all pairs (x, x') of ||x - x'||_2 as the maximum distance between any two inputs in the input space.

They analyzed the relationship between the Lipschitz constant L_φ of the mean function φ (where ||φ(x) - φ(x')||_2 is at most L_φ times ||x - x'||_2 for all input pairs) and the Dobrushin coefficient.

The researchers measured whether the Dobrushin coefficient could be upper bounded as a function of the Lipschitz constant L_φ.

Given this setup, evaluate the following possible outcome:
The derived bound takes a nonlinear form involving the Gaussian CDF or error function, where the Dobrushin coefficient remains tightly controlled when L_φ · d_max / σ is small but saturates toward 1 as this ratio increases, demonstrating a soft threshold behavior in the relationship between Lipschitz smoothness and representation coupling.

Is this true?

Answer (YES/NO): NO